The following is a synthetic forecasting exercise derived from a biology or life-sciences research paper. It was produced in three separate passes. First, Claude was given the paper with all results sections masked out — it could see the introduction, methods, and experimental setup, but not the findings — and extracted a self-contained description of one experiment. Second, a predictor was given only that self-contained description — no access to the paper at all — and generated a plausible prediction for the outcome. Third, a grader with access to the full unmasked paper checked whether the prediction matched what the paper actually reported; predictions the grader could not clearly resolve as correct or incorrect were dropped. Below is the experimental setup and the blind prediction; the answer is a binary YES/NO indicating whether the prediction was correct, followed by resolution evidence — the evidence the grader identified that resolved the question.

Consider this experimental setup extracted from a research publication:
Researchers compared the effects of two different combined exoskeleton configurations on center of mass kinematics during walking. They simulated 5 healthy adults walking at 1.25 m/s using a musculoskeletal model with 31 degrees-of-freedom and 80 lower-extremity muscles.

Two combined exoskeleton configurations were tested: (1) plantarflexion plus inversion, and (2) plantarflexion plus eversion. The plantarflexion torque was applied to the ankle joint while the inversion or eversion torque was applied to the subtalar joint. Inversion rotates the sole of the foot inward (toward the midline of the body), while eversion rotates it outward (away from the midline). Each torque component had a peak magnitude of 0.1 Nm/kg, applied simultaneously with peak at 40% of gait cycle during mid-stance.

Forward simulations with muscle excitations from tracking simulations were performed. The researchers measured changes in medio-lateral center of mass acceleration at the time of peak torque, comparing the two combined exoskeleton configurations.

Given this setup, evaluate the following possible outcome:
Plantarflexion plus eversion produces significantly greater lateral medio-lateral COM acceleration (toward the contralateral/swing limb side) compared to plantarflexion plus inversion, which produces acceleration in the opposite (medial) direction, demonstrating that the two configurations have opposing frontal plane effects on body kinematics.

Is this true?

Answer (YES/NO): YES